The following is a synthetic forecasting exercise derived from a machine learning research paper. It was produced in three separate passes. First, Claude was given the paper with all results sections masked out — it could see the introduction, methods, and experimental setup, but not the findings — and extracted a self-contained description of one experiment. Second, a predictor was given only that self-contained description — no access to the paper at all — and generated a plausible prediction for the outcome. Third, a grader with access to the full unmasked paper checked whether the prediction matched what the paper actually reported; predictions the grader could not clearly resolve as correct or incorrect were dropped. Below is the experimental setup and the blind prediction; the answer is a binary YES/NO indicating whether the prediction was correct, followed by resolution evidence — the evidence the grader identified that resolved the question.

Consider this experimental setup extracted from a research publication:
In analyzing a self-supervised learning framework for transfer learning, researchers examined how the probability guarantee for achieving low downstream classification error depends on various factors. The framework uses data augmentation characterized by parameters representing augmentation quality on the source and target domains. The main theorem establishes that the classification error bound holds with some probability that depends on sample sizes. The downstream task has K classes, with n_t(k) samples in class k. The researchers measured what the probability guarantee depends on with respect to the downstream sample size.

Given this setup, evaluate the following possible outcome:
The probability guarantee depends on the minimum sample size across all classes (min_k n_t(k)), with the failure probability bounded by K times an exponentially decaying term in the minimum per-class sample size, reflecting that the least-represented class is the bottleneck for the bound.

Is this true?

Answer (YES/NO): NO